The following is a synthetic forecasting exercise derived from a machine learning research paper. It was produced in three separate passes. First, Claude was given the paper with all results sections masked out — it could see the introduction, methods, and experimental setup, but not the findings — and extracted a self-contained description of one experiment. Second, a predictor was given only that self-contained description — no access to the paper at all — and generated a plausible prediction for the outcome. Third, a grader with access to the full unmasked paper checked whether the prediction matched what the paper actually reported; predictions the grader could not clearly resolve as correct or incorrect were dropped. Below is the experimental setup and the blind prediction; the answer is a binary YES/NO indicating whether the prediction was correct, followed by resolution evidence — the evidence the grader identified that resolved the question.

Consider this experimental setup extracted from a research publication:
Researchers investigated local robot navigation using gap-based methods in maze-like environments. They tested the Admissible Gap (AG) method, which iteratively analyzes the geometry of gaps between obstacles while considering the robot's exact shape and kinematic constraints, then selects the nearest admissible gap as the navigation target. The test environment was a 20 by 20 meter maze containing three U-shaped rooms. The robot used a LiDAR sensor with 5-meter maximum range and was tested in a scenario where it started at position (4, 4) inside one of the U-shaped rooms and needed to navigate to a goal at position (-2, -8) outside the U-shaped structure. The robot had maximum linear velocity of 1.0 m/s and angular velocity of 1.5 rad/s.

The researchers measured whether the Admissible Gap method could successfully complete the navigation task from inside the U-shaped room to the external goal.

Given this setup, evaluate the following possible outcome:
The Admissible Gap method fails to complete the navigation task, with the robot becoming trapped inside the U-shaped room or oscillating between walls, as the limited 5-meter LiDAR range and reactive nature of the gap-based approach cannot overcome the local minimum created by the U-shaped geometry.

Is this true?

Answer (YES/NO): YES